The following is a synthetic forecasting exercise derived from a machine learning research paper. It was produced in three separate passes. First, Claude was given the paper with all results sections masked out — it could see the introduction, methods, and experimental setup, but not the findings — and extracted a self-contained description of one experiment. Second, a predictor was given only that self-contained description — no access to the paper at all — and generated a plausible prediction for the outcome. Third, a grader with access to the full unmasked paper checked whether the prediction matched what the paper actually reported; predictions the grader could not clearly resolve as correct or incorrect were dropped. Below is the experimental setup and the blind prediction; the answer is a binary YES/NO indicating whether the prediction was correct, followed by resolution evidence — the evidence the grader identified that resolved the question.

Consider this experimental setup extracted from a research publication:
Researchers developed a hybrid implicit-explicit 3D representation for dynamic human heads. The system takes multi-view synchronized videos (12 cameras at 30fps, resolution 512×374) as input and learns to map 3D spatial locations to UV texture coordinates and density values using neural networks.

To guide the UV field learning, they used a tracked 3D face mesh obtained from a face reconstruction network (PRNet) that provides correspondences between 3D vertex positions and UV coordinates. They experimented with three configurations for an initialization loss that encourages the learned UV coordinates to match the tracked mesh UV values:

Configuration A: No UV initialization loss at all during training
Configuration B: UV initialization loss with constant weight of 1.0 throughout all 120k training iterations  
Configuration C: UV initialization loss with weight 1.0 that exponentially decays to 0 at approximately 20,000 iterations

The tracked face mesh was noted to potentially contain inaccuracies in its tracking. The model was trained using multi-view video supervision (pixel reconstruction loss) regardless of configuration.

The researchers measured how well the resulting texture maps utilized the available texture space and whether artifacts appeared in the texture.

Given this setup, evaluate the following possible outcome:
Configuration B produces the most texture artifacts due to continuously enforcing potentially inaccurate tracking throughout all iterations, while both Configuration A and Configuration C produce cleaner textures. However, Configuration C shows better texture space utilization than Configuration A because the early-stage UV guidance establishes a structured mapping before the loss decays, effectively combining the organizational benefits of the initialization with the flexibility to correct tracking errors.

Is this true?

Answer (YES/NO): NO